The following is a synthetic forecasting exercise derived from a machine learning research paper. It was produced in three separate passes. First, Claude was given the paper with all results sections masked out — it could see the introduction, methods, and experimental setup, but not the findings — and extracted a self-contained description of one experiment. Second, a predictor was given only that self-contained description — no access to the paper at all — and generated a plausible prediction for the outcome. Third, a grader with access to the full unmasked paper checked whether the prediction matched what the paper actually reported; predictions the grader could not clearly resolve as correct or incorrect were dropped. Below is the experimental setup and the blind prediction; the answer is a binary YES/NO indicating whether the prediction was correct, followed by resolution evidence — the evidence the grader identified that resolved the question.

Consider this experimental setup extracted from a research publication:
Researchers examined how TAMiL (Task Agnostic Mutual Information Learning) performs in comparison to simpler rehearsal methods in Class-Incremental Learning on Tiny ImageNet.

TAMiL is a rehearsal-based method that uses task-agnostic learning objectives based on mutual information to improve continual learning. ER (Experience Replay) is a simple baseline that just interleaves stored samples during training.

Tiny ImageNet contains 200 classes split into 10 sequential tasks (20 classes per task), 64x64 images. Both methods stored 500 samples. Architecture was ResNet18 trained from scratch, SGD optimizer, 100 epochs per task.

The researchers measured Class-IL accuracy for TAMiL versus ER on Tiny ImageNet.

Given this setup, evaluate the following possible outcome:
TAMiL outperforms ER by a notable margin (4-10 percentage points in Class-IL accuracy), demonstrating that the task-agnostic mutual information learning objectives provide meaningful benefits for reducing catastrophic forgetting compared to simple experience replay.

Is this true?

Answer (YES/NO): NO